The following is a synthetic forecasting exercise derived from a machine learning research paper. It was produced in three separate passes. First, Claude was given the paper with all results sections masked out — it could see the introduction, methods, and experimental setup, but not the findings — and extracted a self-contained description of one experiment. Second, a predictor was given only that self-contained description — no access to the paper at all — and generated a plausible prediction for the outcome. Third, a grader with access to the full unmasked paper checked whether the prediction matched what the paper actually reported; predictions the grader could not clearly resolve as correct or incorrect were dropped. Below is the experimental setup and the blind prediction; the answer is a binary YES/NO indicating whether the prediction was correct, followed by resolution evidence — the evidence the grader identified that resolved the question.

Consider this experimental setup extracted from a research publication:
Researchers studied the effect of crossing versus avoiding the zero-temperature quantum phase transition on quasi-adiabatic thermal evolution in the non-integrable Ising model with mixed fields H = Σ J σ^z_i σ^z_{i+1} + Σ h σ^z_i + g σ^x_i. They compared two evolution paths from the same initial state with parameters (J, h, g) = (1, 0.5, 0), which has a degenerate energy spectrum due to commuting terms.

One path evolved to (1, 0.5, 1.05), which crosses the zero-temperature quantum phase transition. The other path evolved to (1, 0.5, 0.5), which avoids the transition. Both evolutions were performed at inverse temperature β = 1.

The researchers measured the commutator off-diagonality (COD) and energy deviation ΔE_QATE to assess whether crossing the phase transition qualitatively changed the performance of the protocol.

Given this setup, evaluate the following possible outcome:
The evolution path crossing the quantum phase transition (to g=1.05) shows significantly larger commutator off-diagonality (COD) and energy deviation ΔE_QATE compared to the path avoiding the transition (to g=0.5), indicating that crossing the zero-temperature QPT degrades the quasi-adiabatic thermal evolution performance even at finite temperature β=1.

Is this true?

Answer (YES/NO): NO